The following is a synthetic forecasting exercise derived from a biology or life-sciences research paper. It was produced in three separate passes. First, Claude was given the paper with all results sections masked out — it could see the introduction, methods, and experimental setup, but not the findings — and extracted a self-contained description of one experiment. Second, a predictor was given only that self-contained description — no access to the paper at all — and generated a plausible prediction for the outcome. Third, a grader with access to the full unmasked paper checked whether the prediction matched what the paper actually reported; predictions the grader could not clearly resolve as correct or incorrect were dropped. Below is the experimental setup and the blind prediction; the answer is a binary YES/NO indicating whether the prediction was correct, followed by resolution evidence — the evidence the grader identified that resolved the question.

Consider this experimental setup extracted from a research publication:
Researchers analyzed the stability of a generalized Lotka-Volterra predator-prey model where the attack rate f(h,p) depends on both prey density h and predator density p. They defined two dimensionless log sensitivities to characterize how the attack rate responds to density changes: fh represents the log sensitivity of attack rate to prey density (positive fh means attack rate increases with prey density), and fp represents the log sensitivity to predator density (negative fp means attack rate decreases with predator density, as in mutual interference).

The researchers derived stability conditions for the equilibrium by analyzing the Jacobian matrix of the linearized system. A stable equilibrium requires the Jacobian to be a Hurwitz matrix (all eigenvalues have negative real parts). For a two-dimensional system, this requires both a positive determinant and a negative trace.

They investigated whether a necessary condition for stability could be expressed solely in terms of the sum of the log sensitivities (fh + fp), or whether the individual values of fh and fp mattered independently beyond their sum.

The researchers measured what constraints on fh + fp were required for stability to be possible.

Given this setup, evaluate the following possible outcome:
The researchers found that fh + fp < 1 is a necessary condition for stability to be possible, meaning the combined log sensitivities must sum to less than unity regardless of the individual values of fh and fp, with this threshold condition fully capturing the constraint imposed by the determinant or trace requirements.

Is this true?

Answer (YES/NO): NO